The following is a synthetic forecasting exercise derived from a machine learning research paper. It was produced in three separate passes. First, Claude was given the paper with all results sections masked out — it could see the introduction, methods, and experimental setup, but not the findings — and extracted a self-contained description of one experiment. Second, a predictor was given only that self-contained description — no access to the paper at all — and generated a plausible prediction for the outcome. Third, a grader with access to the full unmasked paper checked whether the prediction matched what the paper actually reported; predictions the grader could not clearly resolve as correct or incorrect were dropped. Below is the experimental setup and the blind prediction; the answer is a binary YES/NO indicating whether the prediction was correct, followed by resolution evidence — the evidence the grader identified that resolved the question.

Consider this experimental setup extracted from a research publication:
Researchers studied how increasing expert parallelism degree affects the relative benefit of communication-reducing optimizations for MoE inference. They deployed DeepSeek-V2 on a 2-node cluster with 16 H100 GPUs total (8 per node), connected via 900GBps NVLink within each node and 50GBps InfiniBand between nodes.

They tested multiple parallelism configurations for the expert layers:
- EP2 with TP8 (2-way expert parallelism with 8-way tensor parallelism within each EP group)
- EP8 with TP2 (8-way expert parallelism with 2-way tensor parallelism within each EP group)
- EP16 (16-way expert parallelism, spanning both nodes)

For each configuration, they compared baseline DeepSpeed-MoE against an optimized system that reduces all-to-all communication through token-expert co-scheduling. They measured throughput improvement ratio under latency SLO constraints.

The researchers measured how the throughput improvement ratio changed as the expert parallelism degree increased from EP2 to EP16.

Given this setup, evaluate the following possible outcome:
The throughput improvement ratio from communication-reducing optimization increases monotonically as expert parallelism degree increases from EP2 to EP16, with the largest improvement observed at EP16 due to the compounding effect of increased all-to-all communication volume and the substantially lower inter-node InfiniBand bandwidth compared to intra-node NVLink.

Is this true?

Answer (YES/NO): YES